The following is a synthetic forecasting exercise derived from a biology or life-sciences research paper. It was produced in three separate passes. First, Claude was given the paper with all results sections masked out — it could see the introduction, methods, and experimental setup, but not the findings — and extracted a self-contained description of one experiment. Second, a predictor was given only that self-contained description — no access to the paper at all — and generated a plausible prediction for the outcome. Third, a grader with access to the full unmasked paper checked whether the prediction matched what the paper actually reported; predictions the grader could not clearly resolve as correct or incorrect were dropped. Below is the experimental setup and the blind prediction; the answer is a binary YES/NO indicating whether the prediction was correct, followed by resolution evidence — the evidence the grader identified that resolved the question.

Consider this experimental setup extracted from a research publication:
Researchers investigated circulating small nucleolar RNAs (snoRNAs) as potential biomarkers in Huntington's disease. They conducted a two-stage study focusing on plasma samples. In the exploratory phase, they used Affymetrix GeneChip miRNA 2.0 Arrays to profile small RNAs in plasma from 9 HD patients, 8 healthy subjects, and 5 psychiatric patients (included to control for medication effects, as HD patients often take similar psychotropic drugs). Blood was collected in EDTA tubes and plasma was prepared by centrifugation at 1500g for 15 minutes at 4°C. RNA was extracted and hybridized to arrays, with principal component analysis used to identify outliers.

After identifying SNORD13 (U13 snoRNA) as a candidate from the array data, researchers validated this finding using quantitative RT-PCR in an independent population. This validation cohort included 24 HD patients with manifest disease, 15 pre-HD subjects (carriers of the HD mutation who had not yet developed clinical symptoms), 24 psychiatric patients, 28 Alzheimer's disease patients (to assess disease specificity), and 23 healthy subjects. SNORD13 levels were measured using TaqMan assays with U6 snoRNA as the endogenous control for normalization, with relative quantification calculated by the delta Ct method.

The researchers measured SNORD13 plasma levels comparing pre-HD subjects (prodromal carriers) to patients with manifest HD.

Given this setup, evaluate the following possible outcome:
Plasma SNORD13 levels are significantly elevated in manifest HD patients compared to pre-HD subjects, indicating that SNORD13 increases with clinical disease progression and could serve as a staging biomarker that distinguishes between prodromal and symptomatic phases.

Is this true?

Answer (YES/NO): YES